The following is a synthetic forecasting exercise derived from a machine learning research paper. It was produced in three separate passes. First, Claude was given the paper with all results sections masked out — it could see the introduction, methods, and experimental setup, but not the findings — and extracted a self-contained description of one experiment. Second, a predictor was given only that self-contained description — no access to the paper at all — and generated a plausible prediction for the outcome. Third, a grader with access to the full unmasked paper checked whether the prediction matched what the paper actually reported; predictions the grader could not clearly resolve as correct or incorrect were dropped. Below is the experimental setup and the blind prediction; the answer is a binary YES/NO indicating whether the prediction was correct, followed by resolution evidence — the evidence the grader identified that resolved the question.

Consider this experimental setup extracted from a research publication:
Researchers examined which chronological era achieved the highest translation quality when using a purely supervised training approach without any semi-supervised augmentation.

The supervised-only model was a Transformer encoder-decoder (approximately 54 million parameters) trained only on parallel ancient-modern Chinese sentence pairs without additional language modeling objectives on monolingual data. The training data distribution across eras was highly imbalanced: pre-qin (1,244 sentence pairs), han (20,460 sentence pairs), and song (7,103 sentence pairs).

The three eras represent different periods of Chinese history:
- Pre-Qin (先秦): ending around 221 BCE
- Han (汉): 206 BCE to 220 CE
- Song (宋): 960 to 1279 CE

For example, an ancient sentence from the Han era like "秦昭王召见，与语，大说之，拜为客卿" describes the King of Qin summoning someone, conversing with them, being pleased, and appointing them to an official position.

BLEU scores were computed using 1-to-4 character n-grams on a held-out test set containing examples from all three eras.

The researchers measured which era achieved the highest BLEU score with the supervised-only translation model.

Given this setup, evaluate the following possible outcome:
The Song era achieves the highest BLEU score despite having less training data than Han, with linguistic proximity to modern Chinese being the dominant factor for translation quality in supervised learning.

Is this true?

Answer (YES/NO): NO